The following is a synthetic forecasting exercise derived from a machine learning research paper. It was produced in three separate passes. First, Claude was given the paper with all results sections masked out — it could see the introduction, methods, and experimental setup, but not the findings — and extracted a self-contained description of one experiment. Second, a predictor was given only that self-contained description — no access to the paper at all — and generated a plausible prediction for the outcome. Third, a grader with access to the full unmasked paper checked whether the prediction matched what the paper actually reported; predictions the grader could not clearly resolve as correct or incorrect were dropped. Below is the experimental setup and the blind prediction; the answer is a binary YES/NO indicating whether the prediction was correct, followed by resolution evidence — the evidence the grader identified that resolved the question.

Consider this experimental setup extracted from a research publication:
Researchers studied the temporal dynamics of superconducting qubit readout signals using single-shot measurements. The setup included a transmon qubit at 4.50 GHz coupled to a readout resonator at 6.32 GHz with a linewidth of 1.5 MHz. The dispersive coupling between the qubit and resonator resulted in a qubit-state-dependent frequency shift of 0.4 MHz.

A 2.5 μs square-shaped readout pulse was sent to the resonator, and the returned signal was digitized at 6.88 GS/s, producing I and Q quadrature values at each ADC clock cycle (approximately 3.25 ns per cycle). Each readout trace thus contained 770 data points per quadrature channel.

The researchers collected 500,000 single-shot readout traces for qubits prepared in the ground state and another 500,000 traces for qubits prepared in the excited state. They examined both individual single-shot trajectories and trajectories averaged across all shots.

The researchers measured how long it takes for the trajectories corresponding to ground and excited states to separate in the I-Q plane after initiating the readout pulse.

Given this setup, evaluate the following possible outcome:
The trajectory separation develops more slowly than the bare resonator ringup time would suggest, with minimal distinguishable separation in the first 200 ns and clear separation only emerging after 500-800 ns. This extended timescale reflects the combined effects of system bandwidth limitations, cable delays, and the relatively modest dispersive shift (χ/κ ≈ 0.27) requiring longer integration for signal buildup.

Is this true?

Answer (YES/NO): NO